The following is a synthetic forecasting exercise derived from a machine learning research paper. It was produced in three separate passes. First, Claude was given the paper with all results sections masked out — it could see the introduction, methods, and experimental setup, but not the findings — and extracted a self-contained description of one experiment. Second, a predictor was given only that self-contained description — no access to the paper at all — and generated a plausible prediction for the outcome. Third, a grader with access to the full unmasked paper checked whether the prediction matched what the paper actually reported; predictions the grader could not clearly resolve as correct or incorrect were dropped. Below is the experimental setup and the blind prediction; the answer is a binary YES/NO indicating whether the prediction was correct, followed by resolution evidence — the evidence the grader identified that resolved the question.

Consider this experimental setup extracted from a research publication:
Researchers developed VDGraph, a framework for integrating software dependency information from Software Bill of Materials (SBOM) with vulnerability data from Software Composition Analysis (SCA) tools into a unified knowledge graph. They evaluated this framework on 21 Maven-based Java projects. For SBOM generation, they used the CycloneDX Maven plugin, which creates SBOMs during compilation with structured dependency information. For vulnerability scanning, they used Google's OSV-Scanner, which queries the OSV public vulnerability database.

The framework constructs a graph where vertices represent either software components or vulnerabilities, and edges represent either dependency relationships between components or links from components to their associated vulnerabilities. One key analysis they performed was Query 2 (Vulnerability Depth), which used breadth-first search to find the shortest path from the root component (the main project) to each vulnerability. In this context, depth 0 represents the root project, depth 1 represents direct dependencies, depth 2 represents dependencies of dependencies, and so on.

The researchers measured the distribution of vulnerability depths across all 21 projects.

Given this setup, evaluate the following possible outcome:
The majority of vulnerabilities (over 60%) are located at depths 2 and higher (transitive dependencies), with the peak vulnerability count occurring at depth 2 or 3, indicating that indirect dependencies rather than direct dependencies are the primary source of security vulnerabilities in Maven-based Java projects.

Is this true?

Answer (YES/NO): YES